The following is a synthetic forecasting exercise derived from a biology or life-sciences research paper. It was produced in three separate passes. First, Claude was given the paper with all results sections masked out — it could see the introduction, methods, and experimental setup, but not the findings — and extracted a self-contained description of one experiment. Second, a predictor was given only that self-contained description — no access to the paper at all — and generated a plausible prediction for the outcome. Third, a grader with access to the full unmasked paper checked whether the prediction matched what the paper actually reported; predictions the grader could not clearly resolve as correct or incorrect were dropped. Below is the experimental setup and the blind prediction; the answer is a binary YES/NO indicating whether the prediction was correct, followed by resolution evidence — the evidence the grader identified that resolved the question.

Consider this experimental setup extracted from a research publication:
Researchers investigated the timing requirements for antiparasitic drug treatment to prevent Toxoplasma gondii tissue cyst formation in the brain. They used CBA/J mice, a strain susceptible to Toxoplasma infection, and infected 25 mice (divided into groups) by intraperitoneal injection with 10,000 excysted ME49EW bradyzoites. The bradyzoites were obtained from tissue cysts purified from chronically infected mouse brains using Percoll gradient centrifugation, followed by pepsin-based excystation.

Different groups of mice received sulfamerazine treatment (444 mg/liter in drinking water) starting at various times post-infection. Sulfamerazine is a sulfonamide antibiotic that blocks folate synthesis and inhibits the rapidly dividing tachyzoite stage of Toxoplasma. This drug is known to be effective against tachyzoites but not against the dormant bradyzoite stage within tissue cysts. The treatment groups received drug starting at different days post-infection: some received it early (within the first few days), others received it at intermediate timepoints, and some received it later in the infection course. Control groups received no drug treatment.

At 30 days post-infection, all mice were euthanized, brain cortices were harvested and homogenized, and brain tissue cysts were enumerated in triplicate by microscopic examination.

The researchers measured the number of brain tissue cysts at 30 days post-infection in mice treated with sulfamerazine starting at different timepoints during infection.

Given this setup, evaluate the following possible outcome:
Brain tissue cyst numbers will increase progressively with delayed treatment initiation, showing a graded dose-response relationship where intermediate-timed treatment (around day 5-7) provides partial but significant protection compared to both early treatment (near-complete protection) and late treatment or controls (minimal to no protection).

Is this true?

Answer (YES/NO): NO